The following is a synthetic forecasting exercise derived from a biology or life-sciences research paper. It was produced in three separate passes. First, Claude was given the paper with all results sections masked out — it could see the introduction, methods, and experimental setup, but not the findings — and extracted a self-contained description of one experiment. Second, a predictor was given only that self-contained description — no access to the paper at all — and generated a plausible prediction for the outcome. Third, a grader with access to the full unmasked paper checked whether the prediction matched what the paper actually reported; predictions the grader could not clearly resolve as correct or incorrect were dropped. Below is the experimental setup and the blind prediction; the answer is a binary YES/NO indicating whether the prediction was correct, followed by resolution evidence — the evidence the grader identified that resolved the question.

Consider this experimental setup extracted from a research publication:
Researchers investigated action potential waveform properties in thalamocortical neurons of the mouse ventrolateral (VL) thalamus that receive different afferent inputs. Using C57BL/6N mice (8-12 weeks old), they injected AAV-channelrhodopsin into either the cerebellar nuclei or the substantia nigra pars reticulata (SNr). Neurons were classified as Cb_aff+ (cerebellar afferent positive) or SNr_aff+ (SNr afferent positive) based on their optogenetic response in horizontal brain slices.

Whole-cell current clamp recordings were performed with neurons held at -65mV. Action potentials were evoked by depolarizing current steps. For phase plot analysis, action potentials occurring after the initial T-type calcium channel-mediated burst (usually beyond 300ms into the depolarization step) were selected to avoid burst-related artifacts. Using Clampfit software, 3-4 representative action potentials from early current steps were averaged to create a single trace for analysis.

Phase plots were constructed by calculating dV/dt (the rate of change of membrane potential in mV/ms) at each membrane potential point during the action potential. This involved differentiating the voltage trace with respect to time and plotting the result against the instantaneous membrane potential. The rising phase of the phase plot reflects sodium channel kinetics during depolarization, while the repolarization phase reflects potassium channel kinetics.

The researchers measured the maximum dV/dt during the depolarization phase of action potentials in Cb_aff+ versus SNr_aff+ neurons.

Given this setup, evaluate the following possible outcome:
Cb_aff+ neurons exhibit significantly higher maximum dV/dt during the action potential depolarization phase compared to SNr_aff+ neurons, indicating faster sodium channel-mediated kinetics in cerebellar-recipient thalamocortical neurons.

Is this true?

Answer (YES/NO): YES